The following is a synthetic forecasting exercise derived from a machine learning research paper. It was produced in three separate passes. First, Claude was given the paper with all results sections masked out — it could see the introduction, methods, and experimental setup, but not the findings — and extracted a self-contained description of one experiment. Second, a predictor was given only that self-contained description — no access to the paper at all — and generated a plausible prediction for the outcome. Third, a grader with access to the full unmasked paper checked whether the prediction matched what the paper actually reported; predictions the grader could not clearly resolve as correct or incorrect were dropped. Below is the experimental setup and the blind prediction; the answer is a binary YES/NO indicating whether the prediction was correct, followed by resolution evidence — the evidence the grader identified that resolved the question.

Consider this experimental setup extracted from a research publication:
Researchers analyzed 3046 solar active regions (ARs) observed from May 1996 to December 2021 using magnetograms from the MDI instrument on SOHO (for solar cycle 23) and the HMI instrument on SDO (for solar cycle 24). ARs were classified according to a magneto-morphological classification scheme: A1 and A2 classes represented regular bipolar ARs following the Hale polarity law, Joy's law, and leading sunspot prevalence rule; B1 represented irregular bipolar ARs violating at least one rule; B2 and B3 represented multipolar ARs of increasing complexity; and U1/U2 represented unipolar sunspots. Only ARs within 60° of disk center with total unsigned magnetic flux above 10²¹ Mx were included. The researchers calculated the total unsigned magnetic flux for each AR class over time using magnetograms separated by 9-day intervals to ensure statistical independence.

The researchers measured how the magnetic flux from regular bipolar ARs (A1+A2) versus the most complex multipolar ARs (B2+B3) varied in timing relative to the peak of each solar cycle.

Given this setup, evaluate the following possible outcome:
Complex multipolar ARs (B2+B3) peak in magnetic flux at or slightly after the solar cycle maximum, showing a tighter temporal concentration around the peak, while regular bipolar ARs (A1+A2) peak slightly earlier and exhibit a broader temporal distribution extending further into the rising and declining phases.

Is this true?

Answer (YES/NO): NO